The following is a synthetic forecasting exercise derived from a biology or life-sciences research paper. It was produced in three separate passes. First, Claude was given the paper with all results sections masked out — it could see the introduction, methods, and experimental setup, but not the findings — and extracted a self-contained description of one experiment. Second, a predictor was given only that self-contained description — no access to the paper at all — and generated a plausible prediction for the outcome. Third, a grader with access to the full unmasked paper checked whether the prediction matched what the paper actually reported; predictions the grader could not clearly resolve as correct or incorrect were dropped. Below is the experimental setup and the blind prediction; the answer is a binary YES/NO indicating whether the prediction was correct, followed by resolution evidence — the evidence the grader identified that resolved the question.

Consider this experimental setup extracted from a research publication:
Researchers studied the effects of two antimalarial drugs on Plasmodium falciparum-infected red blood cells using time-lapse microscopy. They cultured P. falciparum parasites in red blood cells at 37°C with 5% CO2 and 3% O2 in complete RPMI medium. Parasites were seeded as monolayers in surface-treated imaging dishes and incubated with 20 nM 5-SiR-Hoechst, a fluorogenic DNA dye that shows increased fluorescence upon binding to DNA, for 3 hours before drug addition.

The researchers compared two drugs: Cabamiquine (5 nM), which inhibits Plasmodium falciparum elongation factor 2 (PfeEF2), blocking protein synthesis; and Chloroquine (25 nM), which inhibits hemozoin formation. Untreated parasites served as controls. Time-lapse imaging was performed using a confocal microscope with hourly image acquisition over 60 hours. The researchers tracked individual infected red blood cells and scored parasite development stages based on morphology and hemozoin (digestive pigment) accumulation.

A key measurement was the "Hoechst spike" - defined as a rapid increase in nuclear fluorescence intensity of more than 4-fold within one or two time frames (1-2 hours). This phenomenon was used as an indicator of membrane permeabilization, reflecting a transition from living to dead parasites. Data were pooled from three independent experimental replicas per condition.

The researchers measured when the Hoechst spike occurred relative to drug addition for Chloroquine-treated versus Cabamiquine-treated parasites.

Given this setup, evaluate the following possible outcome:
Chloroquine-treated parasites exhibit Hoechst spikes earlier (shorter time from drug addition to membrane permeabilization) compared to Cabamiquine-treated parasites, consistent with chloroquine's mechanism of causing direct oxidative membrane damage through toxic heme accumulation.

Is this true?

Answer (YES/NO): YES